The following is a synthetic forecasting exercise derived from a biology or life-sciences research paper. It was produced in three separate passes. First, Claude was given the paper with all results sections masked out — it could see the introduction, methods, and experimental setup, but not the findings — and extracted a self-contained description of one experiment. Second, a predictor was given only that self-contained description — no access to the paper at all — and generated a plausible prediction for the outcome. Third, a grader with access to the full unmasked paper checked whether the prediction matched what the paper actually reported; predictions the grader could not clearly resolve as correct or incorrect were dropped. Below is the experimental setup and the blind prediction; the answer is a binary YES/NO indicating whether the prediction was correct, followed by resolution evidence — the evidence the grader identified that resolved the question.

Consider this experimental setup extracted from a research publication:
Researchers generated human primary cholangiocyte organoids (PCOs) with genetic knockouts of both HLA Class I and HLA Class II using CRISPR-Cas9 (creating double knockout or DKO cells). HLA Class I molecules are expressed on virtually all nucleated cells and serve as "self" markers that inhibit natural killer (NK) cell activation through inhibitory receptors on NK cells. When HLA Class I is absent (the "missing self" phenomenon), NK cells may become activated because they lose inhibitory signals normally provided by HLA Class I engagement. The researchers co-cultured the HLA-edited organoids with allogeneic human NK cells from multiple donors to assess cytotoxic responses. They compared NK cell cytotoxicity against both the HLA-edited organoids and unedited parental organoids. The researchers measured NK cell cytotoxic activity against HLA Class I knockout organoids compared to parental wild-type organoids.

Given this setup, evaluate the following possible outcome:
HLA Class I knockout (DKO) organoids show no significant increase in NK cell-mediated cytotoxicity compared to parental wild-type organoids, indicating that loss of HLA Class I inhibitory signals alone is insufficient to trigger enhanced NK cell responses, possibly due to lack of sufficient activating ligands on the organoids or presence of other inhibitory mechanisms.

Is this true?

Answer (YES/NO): NO